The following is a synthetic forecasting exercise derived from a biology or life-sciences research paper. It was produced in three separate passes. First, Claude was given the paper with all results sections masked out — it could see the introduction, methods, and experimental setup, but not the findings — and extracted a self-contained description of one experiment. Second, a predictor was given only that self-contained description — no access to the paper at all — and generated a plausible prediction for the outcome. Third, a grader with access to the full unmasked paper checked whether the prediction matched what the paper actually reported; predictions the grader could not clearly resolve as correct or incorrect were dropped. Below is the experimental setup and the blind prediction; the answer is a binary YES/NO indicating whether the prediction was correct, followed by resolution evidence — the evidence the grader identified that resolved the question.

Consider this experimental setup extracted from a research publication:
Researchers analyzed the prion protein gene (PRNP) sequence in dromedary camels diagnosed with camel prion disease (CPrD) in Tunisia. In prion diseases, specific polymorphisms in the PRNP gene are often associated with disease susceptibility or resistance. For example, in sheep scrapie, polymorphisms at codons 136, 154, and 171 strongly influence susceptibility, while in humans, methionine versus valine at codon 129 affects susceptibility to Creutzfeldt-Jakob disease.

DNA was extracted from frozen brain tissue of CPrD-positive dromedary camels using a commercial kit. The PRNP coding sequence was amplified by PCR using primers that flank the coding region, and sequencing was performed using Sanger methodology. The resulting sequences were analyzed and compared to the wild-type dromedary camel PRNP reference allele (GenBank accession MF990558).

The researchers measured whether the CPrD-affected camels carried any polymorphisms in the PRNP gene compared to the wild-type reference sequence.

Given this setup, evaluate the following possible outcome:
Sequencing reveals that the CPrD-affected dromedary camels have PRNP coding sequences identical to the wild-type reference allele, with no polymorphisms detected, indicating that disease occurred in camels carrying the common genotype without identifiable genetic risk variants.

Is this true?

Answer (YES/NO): YES